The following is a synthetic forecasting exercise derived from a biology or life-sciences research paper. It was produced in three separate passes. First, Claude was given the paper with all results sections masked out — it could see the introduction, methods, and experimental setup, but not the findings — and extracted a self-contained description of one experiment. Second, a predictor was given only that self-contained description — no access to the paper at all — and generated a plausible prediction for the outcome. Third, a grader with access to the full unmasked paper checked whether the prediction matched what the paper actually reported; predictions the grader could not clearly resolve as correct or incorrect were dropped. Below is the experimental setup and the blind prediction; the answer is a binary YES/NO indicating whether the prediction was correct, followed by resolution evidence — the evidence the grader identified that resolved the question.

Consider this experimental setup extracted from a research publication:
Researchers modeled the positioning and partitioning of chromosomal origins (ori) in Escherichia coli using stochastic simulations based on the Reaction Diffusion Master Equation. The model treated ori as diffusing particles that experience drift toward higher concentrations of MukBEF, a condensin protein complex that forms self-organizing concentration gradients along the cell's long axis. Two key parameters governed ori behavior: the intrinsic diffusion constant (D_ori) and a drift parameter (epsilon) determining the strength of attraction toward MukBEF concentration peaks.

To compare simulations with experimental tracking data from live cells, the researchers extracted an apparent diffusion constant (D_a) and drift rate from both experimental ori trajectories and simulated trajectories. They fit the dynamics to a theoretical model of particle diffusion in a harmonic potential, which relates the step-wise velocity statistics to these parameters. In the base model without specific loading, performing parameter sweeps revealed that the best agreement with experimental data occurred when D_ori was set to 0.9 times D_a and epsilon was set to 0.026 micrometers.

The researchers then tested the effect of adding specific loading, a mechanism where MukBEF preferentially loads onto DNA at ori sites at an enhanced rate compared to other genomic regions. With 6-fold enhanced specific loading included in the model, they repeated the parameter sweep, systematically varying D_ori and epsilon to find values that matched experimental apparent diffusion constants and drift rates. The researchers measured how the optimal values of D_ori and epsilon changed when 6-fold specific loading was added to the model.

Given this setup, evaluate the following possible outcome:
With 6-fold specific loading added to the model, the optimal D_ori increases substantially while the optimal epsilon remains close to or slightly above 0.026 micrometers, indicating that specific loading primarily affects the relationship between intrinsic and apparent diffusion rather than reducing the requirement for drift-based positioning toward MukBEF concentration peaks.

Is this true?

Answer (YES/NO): NO